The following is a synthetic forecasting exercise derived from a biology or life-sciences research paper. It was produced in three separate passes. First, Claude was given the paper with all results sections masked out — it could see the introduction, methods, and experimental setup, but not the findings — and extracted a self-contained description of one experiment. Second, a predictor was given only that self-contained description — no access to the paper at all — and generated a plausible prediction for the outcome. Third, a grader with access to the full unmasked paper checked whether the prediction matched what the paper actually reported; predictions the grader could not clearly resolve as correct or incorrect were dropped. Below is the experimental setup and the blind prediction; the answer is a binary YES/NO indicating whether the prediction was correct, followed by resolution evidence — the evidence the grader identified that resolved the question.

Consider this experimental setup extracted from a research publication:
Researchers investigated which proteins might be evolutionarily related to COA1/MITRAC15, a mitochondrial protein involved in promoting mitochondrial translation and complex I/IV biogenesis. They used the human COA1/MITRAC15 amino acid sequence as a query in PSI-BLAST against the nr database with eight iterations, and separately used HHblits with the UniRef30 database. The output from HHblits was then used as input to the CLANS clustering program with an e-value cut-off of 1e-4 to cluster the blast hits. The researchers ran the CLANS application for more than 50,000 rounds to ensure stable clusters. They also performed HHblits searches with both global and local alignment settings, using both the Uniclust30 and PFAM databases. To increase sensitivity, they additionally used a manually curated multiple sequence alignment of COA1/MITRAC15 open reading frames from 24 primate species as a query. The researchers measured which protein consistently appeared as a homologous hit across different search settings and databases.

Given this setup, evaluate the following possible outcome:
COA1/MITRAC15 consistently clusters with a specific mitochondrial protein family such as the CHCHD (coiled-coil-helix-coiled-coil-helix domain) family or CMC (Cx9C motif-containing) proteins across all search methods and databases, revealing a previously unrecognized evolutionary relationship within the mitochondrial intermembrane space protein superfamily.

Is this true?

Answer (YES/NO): NO